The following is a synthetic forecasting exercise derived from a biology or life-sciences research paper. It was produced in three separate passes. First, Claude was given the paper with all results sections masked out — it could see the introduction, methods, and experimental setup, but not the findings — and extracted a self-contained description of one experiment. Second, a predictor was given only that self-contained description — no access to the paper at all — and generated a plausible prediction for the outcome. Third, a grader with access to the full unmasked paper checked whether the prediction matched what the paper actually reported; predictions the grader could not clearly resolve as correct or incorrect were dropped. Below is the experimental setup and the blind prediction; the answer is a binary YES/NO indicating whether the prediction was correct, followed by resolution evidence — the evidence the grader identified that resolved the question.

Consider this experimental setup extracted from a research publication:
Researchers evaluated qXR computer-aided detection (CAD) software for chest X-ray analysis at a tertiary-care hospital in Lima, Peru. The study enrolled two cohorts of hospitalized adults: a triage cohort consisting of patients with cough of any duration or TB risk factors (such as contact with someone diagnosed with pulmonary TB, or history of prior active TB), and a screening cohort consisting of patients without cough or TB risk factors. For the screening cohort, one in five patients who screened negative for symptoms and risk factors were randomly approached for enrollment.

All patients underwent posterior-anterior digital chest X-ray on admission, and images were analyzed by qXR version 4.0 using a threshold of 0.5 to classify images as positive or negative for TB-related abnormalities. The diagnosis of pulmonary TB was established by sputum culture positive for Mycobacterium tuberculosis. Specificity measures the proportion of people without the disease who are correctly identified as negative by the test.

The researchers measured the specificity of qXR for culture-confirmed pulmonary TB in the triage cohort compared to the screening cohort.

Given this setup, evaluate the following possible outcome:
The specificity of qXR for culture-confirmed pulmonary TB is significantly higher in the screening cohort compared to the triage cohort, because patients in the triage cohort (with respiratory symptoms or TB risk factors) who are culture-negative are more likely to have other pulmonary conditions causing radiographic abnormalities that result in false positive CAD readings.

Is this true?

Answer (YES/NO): YES